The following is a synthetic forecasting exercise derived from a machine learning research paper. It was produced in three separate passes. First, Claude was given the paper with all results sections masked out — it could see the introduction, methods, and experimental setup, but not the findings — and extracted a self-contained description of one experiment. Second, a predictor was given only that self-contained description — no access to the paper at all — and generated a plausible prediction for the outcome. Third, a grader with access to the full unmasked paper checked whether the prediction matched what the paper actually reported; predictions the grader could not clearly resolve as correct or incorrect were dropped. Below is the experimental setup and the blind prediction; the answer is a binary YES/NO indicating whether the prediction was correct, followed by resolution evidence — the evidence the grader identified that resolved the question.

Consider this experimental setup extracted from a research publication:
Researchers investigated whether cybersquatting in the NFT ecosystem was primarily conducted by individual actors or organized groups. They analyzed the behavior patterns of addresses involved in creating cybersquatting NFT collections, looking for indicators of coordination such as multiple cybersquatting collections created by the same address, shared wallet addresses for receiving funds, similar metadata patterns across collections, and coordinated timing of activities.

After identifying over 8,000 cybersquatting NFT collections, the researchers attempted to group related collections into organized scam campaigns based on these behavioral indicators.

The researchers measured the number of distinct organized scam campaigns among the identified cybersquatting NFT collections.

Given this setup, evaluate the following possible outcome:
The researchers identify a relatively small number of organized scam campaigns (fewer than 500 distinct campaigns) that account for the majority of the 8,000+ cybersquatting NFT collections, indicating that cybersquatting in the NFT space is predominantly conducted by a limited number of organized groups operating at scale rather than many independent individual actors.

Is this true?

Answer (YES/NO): NO